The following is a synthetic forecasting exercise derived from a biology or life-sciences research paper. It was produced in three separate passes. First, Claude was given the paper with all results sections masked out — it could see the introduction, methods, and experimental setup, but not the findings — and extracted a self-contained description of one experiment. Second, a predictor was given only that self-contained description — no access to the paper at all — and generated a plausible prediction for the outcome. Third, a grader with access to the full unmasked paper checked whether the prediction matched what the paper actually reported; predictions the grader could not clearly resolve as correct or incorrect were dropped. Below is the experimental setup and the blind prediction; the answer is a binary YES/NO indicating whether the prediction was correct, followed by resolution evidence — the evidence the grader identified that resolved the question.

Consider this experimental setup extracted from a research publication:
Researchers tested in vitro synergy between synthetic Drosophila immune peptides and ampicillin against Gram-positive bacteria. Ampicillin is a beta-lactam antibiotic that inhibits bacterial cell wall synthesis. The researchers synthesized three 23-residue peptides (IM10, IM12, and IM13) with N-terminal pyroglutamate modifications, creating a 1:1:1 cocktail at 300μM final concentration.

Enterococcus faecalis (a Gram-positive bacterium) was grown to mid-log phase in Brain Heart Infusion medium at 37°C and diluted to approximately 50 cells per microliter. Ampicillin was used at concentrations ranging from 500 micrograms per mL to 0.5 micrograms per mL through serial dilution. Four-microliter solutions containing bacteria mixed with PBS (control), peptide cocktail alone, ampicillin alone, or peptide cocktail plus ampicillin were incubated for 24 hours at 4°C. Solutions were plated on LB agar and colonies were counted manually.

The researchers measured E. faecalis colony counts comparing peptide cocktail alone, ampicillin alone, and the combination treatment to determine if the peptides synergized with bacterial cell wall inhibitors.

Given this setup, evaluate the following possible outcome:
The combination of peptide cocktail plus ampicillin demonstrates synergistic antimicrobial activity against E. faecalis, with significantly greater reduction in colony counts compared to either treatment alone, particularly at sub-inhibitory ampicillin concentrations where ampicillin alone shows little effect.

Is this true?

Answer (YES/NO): NO